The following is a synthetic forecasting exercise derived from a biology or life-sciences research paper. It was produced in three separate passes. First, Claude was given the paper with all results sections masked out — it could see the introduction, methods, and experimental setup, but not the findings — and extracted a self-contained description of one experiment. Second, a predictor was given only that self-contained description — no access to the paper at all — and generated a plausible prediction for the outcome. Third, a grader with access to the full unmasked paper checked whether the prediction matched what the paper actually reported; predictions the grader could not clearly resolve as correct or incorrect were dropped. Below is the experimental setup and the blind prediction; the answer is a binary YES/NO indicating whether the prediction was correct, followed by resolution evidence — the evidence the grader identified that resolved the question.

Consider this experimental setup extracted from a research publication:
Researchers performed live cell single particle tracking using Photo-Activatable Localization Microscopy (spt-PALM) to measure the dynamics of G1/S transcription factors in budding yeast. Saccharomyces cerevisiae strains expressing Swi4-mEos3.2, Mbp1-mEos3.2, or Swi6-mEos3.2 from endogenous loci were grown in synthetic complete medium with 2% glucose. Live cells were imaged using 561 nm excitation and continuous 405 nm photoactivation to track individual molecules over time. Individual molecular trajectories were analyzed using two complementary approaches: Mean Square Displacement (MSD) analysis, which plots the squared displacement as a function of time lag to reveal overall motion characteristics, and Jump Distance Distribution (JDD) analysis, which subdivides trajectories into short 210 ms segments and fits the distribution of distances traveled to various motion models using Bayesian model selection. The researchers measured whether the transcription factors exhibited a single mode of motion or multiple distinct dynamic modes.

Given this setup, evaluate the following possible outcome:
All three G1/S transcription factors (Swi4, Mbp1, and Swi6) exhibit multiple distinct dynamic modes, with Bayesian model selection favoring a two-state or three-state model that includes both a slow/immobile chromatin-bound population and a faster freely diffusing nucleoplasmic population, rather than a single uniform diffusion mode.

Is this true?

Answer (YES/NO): NO